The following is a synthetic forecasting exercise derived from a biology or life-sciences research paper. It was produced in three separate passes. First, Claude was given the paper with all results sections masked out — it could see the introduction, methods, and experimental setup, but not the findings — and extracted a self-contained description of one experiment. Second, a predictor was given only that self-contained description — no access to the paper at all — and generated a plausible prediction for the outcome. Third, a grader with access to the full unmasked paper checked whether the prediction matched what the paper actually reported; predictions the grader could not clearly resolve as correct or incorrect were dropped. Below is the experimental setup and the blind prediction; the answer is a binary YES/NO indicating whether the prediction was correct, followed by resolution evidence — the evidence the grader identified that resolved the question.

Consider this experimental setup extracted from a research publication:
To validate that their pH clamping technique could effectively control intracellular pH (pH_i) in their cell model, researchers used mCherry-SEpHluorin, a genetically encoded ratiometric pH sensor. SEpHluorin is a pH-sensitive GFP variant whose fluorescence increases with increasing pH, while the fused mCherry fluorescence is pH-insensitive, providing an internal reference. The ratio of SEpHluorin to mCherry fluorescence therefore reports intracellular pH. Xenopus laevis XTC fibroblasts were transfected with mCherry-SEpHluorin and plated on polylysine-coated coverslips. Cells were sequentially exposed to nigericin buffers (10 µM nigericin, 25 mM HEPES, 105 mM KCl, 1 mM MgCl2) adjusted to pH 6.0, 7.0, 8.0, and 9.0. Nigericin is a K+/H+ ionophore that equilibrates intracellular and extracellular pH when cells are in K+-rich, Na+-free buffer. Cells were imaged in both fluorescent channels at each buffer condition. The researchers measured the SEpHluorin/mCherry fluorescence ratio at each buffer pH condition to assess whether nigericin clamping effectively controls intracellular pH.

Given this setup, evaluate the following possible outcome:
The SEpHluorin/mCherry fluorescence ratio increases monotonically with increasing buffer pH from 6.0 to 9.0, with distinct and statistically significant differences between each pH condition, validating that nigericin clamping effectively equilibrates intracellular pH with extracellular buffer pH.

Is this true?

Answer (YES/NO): NO